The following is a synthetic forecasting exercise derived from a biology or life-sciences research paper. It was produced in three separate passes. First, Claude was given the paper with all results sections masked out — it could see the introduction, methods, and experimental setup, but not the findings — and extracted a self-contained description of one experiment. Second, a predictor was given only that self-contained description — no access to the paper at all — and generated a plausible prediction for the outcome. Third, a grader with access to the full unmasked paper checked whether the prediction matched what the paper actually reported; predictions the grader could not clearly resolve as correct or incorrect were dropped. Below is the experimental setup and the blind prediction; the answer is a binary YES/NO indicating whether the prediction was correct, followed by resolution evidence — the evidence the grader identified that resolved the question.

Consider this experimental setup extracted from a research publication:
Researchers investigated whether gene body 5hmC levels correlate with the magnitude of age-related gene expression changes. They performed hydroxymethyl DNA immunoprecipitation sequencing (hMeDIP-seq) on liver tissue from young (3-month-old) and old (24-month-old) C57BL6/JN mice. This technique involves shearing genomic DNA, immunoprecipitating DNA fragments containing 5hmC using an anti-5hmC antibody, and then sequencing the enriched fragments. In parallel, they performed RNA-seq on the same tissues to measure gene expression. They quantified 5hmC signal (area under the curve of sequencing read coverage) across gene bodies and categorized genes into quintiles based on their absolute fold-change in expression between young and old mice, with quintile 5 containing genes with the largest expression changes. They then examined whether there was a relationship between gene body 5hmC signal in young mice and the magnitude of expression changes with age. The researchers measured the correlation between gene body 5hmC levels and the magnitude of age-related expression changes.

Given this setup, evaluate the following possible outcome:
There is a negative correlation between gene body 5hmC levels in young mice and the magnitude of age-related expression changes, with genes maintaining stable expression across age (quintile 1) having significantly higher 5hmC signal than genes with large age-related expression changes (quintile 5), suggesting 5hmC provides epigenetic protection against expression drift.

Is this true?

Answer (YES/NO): YES